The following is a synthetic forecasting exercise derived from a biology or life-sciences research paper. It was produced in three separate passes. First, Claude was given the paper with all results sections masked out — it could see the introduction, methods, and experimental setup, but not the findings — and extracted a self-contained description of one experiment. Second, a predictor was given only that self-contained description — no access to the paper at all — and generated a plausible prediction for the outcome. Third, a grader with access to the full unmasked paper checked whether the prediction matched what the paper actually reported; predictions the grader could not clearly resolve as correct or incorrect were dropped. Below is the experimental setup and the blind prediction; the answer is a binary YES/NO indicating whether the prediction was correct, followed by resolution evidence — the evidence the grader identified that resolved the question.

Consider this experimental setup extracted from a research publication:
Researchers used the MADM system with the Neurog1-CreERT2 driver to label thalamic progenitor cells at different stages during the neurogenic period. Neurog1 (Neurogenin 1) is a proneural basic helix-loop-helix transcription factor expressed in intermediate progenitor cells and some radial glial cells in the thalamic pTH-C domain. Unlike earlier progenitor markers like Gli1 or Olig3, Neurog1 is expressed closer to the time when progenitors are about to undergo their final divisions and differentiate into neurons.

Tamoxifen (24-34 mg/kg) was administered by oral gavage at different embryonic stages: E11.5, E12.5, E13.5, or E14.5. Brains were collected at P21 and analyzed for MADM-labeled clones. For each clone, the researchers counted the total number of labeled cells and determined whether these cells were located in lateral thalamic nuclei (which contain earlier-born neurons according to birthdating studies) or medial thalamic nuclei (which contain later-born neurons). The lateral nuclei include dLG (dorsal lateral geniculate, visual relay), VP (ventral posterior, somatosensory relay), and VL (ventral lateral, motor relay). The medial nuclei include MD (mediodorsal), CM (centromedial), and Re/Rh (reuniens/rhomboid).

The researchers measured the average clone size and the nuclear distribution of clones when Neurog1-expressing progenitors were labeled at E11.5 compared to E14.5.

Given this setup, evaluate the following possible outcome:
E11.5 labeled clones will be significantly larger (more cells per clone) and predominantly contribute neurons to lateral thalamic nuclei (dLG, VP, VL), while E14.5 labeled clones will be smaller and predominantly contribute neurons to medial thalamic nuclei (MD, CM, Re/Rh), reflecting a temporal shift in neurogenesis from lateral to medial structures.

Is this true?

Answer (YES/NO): NO